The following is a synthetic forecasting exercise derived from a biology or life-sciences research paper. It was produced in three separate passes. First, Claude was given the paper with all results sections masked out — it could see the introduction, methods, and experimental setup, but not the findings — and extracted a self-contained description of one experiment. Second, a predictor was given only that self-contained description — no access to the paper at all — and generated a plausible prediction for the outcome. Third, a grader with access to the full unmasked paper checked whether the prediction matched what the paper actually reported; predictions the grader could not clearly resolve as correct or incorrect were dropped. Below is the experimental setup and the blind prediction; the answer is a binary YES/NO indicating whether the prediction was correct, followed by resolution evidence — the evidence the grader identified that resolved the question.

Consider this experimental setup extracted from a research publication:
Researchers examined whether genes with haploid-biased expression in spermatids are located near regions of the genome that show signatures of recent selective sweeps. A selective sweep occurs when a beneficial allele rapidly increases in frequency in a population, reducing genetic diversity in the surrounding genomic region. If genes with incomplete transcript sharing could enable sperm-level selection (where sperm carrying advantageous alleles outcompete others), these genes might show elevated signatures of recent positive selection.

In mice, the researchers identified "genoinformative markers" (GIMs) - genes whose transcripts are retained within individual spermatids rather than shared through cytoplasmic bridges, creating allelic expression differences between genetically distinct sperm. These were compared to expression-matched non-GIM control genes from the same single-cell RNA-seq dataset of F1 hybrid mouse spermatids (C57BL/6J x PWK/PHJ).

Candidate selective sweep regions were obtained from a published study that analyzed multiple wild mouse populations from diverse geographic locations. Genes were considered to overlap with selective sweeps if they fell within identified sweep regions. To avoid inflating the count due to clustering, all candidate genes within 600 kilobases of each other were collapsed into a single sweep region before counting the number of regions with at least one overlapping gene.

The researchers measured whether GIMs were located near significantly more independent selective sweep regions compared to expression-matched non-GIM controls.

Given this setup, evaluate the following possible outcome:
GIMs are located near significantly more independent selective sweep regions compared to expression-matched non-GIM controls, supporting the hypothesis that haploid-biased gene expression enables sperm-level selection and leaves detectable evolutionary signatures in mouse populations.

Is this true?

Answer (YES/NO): YES